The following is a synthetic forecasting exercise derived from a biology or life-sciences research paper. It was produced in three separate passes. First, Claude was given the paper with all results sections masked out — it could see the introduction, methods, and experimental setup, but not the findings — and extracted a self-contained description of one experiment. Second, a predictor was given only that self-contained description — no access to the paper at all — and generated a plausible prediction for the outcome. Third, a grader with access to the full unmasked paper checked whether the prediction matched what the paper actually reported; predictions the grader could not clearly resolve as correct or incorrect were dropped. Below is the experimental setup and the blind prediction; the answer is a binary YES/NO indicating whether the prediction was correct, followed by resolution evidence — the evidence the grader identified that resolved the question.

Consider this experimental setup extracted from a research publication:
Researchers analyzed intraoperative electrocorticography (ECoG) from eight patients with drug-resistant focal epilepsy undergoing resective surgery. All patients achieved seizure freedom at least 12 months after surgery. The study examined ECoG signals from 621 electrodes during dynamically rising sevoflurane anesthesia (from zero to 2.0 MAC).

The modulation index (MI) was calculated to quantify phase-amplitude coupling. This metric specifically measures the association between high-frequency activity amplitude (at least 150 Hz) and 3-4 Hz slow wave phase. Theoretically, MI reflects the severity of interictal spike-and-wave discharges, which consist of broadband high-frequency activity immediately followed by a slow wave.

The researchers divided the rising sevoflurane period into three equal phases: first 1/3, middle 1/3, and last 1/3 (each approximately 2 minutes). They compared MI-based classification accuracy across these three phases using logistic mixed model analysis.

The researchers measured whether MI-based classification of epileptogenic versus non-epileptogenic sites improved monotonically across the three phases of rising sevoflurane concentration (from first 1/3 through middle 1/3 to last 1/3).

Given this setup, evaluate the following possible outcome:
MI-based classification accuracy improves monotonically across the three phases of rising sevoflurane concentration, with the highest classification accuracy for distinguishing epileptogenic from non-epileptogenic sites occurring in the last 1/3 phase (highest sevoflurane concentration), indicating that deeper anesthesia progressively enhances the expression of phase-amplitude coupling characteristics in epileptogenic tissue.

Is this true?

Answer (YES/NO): YES